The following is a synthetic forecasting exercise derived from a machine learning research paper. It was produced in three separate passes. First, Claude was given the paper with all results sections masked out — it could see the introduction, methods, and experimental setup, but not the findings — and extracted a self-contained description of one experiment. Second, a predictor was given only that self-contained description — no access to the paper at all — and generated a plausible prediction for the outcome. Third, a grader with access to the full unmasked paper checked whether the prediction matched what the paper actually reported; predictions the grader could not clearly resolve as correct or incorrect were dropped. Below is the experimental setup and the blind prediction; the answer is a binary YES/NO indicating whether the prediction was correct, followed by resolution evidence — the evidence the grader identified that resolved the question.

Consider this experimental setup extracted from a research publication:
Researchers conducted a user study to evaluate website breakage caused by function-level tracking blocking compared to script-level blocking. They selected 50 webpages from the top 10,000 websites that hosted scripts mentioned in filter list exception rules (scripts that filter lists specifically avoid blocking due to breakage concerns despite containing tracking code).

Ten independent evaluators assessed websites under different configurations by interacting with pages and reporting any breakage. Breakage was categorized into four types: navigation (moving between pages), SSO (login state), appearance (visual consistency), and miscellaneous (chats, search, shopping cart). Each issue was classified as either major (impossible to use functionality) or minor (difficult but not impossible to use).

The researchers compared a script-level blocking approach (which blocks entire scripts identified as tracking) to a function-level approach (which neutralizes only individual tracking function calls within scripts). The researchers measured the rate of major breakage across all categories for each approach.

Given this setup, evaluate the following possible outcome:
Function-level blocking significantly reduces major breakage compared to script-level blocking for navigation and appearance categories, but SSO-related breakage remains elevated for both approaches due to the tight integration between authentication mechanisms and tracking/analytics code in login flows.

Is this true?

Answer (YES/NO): NO